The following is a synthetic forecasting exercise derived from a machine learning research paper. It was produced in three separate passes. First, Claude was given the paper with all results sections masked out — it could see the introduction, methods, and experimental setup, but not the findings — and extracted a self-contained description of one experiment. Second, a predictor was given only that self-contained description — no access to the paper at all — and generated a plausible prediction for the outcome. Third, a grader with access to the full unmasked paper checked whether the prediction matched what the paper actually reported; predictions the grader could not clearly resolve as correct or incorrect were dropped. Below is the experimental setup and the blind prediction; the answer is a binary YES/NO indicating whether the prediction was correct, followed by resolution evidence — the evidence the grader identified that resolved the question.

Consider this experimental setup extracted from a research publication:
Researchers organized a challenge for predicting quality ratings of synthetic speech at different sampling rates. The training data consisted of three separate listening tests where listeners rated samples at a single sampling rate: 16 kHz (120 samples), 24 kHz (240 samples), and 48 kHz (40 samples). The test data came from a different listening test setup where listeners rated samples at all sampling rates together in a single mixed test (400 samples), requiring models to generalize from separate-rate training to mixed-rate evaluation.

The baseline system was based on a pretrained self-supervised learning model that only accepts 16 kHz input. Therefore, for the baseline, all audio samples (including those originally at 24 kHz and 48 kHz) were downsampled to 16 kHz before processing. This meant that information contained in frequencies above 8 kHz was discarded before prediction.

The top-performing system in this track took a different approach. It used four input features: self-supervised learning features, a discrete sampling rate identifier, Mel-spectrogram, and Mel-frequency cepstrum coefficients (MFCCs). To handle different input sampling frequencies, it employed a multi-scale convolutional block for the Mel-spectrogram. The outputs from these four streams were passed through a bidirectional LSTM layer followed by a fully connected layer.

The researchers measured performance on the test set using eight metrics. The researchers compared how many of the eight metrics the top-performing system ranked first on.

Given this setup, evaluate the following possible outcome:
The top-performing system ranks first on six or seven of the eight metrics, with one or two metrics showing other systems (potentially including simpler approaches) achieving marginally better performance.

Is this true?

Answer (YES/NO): NO